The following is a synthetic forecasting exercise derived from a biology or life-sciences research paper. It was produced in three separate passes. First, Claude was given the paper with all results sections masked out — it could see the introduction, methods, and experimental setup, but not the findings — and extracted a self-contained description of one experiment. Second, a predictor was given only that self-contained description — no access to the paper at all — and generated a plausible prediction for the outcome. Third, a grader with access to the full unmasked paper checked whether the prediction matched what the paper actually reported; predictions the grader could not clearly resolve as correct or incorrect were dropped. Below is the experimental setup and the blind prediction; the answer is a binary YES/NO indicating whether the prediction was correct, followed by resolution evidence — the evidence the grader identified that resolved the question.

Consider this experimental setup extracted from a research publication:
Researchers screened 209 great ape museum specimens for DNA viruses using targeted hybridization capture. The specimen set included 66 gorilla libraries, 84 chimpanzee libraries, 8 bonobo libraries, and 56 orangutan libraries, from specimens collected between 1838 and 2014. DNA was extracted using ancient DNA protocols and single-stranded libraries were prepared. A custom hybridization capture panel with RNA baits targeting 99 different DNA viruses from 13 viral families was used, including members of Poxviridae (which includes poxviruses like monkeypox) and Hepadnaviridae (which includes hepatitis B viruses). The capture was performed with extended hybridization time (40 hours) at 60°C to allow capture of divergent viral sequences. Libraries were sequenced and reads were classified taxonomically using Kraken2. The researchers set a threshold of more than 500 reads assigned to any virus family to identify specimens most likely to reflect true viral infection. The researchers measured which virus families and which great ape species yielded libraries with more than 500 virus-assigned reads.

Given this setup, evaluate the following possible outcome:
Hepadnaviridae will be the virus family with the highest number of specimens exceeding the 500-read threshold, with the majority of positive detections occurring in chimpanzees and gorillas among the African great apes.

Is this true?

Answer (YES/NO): NO